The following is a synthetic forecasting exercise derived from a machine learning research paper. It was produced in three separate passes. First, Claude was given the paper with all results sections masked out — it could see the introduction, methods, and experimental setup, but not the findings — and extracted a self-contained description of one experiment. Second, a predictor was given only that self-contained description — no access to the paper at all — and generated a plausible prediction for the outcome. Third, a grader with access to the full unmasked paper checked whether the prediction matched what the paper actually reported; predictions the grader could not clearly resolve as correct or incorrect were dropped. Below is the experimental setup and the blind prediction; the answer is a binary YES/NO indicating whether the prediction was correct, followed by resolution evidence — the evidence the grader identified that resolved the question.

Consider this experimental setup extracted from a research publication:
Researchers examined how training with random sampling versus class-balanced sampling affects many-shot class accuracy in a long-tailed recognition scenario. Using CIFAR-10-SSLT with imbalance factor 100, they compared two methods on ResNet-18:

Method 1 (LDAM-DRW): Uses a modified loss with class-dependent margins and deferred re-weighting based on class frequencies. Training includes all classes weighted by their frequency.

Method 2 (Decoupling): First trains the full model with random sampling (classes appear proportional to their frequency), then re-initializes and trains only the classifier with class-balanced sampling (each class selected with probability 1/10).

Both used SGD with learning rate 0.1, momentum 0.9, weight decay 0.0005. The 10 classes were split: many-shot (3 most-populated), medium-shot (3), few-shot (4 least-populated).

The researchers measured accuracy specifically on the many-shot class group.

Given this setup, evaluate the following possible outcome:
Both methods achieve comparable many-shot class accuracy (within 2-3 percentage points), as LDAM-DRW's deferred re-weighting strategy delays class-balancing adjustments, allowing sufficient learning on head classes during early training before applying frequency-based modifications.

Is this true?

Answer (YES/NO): NO